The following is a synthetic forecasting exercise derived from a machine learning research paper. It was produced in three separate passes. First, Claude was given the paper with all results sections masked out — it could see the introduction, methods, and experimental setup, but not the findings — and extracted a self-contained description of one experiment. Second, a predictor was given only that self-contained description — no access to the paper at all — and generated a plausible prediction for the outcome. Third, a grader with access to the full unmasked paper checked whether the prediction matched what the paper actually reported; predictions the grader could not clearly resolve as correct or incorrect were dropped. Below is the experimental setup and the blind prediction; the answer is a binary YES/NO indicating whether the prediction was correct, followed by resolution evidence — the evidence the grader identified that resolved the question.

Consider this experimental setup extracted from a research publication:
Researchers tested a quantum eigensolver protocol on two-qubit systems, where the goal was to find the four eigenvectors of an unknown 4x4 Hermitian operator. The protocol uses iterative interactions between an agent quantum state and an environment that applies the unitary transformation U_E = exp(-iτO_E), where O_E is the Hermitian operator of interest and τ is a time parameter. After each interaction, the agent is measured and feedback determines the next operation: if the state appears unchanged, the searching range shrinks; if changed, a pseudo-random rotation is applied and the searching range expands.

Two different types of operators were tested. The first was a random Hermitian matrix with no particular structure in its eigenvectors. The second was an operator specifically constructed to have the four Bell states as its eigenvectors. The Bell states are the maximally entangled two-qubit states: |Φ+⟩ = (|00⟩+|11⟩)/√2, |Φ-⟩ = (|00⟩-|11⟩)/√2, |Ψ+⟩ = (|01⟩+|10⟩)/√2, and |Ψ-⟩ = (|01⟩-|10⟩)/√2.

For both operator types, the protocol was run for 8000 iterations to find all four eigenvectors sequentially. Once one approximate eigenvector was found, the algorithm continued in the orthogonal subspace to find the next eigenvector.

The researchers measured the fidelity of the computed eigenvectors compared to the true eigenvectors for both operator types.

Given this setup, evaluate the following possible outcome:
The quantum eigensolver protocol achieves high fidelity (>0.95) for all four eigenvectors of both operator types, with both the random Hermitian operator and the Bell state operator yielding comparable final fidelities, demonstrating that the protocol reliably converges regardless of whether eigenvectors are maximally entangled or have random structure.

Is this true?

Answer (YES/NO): NO